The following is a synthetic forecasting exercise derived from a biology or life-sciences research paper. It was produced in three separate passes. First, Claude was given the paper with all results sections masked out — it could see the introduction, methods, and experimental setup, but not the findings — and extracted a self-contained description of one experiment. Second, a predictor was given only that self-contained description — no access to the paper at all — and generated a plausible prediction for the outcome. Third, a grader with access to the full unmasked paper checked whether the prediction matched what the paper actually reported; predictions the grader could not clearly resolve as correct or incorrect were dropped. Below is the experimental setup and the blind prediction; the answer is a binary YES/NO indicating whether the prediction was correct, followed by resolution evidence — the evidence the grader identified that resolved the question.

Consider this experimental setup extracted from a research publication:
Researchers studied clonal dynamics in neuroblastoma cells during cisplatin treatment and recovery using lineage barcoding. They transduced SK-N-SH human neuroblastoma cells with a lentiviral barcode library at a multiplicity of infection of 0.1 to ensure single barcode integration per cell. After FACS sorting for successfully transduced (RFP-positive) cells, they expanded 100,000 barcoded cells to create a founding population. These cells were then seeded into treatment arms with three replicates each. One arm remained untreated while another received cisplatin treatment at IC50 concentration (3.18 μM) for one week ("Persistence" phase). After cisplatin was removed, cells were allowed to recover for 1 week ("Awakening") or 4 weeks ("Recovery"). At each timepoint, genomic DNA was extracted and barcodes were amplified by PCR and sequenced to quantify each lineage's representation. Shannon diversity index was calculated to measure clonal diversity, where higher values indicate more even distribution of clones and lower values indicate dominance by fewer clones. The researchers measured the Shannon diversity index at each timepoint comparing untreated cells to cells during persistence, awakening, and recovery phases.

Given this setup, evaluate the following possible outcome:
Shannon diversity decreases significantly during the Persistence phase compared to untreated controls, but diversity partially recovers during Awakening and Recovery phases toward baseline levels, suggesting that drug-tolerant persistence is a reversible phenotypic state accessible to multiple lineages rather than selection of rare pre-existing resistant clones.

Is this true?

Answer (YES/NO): NO